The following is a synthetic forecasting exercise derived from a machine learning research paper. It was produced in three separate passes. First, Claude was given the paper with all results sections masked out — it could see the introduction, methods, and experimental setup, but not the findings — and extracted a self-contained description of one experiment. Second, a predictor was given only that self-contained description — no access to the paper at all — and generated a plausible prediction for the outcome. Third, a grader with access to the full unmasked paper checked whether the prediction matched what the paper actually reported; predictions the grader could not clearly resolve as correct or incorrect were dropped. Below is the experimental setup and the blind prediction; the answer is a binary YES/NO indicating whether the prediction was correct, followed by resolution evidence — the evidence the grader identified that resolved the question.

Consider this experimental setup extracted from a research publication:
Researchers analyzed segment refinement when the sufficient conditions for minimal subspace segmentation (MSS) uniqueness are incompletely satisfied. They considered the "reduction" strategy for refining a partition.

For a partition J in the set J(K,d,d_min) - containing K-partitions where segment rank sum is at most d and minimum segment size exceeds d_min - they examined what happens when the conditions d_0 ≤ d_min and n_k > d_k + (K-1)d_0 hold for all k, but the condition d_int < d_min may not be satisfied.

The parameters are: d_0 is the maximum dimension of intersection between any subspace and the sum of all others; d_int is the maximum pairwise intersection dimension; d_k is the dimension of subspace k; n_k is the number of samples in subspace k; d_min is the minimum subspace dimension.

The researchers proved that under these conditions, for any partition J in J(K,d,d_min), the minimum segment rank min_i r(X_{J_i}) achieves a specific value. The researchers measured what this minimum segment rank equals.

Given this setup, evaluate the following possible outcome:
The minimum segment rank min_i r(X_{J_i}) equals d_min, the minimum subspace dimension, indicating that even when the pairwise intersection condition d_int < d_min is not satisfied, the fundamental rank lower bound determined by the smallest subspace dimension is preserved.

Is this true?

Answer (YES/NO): YES